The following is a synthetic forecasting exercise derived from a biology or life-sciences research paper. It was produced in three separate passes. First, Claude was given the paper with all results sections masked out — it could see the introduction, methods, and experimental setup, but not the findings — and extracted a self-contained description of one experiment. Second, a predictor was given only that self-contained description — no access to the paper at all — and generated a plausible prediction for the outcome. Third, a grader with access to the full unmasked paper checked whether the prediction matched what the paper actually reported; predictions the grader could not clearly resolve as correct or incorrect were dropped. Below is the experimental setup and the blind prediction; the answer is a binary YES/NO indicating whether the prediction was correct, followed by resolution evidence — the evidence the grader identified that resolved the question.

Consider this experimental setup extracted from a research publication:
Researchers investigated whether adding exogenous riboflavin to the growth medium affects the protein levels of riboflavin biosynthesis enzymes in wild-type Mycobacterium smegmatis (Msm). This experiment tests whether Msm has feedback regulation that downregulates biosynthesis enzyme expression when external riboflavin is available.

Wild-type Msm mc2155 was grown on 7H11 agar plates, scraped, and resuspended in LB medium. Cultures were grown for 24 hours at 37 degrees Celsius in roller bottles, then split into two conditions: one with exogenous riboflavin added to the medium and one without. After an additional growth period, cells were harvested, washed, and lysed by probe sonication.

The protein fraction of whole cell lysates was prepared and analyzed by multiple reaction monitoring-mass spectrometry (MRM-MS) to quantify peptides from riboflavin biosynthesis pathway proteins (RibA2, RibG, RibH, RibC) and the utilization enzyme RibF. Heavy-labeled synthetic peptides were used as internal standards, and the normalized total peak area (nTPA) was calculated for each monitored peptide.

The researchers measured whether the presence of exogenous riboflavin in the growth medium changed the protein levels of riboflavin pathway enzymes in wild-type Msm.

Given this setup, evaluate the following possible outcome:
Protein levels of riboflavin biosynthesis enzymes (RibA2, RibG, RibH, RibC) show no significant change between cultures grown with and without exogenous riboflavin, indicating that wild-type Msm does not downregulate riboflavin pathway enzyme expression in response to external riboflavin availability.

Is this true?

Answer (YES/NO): YES